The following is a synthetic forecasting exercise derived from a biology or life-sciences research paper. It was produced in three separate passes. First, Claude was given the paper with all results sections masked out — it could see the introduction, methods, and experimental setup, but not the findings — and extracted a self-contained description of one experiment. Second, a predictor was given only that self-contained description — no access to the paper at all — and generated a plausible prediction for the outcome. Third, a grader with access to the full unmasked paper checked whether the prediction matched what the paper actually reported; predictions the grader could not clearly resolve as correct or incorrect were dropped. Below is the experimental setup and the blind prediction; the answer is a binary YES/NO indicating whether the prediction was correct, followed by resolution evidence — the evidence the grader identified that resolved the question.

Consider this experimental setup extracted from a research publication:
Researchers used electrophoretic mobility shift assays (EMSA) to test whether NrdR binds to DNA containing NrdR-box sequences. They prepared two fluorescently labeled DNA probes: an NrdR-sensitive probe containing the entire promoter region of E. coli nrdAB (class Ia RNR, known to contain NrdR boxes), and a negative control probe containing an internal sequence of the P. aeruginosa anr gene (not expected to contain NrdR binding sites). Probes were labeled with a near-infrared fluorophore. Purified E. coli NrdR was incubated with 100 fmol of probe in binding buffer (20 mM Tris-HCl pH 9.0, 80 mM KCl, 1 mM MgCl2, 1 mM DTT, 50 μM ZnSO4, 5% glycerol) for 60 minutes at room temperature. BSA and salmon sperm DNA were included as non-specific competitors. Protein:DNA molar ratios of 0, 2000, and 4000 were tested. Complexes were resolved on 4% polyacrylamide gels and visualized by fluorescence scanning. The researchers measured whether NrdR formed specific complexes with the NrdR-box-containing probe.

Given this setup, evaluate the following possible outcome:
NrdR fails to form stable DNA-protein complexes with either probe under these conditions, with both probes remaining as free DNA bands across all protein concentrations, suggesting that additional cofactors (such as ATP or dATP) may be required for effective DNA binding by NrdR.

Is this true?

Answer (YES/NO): NO